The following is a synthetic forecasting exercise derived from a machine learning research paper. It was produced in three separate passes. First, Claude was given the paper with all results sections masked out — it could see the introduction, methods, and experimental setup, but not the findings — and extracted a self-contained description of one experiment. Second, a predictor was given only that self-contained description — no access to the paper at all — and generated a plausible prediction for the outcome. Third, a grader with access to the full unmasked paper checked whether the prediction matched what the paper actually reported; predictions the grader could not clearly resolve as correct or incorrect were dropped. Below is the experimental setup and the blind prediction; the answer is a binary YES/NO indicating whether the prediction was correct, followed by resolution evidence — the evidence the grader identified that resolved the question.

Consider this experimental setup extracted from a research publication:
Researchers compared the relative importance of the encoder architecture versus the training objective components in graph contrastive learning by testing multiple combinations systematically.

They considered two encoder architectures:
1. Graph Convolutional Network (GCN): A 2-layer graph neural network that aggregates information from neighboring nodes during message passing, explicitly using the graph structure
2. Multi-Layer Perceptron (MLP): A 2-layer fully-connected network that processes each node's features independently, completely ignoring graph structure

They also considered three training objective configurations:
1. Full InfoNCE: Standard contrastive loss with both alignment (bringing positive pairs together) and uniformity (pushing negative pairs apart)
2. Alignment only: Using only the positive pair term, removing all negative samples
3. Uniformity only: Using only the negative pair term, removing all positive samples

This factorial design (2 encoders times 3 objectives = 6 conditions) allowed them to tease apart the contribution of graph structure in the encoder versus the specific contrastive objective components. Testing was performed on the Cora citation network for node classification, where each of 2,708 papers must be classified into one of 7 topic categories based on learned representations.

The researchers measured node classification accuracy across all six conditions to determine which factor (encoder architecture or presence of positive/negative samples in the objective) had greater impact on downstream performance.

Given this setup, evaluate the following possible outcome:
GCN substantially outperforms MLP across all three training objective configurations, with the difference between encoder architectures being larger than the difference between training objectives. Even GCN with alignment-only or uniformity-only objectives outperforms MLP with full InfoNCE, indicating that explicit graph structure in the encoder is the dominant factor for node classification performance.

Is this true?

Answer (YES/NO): NO